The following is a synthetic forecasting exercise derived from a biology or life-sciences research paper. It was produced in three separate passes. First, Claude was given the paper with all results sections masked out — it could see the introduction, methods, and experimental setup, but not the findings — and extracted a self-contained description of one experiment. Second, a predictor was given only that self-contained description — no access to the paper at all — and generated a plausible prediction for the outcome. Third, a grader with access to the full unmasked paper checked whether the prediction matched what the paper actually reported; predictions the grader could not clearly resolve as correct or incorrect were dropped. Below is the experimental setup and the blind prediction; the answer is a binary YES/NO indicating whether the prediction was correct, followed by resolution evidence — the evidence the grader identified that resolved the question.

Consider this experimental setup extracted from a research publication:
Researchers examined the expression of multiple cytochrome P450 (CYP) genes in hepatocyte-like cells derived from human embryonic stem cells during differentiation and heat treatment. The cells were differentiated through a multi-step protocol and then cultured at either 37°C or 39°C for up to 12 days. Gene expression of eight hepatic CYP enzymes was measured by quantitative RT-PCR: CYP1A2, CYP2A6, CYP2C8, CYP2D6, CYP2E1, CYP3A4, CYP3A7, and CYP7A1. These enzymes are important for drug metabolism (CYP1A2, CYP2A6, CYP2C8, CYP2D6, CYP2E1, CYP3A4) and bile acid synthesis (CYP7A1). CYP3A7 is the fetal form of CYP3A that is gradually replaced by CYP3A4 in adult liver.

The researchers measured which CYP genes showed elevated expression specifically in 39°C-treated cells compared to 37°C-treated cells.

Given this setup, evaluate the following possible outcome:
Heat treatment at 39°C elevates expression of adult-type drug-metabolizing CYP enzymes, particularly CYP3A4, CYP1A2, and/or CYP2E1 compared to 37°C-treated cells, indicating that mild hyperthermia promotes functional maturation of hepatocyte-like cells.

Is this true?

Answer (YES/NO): NO